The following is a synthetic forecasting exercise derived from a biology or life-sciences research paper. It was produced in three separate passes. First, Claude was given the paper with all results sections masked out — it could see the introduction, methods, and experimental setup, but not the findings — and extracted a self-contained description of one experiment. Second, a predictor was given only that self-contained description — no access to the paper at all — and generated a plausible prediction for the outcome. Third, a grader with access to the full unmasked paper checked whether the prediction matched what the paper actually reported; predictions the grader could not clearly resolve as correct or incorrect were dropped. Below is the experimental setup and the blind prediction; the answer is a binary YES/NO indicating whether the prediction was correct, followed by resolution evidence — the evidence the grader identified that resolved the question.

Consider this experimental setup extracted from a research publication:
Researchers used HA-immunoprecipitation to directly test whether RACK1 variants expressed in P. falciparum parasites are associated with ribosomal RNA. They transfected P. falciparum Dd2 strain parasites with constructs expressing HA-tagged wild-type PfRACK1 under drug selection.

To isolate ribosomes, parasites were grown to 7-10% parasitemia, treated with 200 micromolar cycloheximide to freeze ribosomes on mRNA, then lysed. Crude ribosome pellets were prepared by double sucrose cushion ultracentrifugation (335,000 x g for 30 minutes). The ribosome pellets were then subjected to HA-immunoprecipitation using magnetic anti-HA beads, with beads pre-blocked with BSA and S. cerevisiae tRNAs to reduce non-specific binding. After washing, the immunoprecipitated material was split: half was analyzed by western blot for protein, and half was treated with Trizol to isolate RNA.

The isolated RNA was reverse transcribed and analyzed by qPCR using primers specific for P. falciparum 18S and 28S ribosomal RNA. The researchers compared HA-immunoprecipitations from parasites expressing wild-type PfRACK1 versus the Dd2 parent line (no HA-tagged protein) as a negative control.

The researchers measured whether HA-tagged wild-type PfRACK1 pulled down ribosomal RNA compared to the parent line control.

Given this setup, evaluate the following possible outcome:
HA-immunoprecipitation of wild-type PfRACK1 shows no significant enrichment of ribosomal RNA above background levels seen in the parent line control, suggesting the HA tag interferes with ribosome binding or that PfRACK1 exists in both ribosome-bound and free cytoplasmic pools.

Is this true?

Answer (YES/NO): NO